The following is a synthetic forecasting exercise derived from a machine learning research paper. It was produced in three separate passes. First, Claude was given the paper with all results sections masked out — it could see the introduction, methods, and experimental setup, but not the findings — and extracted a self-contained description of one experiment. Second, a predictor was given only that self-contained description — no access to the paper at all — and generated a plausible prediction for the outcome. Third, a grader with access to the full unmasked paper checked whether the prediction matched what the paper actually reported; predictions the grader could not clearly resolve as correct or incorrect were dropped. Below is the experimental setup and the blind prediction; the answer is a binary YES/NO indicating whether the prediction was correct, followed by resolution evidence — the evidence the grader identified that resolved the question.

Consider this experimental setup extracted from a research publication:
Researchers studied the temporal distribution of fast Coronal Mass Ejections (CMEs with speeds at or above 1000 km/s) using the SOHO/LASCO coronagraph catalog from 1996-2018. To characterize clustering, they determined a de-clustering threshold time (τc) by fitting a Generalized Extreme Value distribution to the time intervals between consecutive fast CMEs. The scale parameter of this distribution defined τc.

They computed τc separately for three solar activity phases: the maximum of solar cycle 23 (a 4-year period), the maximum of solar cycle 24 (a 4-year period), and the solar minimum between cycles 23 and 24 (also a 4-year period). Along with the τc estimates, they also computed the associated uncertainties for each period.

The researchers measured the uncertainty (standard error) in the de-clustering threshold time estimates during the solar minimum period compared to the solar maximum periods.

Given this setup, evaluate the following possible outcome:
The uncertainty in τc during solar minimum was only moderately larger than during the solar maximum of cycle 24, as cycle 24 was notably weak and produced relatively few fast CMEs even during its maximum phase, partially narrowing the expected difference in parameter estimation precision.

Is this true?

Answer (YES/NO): NO